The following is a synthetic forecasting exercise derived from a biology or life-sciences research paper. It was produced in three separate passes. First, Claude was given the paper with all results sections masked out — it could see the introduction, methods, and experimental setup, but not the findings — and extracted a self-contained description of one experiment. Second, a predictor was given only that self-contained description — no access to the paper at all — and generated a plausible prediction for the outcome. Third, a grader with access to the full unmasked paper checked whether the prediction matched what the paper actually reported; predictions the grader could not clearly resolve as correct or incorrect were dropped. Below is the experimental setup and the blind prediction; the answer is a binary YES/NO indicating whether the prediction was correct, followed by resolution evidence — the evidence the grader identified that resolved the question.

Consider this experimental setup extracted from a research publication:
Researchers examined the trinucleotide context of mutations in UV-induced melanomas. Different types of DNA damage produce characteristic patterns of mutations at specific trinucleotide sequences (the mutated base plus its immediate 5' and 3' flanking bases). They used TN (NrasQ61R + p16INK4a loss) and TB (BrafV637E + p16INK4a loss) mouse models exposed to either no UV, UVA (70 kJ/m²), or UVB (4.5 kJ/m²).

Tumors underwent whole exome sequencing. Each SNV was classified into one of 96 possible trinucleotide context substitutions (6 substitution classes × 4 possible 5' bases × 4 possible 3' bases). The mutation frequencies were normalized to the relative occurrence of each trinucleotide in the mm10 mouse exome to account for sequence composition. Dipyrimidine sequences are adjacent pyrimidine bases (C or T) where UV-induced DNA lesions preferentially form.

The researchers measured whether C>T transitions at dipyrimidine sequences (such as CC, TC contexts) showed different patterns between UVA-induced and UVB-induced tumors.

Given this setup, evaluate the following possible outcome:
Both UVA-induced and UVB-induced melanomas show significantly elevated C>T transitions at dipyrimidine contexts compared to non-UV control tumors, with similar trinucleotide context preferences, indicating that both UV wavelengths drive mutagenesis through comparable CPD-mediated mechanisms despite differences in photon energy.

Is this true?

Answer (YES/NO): NO